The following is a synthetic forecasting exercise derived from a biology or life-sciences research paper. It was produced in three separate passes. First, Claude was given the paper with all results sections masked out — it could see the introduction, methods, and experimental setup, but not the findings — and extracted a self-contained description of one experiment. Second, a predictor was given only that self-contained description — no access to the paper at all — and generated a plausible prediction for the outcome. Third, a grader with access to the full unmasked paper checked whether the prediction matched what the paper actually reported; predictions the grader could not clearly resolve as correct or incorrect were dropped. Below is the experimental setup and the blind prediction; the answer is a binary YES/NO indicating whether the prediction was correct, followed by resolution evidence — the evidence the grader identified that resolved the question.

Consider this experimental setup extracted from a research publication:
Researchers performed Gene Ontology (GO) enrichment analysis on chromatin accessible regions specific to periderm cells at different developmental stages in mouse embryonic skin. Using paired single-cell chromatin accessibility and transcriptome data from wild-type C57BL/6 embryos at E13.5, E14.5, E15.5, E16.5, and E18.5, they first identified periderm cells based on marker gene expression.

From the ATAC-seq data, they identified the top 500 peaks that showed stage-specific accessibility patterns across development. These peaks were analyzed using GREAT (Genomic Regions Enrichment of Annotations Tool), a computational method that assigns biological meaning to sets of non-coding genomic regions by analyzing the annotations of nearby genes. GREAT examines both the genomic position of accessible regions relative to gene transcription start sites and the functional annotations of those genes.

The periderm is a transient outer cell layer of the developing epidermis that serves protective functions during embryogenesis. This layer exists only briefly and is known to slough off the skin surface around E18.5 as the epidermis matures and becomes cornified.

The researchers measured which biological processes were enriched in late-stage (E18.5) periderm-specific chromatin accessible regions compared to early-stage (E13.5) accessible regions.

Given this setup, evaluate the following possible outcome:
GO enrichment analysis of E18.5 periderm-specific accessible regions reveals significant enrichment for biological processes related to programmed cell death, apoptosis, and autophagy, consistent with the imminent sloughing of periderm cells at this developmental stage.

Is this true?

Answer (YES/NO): NO